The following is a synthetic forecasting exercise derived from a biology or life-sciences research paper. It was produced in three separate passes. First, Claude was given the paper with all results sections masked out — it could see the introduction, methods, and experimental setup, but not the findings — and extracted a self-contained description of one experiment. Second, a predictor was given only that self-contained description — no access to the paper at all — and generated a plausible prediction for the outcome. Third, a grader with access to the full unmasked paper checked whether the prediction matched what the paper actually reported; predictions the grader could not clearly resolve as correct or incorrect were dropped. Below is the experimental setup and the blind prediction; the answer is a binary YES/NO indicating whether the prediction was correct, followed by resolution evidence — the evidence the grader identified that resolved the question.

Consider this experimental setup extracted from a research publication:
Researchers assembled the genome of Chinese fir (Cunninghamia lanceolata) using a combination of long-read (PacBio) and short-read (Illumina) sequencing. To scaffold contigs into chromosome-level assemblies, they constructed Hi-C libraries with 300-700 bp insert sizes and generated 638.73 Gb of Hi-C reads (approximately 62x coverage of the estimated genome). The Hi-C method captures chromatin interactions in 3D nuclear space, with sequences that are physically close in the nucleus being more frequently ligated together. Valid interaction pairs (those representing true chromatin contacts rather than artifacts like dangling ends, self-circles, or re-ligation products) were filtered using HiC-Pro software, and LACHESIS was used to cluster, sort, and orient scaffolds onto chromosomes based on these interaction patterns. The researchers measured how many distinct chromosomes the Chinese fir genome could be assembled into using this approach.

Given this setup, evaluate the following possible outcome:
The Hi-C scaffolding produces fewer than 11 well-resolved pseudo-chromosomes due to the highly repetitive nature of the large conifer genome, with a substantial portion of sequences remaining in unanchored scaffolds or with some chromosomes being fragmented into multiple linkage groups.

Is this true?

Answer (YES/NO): NO